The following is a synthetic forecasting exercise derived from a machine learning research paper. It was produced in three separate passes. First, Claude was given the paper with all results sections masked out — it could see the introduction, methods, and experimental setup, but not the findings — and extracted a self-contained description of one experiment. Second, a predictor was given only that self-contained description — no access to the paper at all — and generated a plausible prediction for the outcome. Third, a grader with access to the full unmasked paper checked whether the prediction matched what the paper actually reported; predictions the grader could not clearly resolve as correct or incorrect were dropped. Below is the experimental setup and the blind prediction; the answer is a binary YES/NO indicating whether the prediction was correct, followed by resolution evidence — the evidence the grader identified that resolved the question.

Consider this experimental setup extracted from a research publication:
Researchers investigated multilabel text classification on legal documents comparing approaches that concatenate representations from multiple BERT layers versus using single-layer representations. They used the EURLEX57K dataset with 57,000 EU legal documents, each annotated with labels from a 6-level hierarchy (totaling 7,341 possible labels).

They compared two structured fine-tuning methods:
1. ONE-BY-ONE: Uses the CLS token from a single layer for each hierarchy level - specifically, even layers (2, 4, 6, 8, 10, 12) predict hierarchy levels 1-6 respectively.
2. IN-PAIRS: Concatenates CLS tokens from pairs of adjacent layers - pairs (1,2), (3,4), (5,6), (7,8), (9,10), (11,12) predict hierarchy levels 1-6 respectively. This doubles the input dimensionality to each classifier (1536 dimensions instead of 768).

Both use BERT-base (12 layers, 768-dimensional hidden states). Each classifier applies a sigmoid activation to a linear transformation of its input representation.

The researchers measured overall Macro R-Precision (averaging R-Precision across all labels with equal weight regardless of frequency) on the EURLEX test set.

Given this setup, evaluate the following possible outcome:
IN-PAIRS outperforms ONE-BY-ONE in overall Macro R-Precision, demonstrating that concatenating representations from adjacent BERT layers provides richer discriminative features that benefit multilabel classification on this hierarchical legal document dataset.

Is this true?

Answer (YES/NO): NO